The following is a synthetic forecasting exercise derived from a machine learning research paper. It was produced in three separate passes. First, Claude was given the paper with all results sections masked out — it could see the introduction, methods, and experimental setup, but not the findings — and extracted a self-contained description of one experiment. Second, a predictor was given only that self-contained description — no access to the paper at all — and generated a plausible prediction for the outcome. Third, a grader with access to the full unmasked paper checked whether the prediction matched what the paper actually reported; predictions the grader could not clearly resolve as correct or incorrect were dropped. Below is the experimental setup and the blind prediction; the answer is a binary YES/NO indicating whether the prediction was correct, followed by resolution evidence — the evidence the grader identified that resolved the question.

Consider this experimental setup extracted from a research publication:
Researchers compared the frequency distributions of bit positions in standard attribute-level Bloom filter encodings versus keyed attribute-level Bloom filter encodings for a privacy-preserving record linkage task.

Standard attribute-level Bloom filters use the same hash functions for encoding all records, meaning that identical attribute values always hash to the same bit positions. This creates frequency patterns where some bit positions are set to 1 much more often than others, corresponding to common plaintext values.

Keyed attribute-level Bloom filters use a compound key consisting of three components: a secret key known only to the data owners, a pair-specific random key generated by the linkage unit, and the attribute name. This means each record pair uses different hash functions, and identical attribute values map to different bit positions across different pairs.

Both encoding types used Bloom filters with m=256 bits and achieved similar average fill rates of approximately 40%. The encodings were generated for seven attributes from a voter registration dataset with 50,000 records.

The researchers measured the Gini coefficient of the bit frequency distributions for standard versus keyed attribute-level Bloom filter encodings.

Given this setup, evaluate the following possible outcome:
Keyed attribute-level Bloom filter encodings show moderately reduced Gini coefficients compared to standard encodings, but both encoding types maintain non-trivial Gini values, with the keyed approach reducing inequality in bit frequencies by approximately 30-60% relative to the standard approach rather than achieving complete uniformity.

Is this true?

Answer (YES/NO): NO